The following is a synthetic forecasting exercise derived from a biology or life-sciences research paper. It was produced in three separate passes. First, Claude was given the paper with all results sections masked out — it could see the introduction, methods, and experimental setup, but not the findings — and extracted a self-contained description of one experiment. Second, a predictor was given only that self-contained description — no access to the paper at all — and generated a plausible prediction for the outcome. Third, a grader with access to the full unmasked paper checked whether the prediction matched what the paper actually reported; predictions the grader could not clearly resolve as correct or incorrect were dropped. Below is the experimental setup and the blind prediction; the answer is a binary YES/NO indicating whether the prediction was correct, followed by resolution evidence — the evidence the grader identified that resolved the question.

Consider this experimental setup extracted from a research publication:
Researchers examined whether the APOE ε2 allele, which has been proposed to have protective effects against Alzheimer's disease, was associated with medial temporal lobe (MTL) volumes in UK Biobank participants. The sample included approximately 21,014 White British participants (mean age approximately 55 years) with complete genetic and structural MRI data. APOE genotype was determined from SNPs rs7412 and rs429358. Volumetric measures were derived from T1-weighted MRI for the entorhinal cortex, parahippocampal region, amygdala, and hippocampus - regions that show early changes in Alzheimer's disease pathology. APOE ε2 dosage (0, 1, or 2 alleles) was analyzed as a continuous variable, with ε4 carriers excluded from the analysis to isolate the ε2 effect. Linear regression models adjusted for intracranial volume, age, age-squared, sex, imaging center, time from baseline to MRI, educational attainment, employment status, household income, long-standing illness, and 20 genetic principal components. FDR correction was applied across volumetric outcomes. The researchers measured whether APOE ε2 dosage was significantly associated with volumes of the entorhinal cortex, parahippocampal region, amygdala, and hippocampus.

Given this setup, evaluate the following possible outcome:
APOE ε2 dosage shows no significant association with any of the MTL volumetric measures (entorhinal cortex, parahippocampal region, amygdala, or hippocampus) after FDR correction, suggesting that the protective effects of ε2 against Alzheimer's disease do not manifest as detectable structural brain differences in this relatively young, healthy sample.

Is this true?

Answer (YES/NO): YES